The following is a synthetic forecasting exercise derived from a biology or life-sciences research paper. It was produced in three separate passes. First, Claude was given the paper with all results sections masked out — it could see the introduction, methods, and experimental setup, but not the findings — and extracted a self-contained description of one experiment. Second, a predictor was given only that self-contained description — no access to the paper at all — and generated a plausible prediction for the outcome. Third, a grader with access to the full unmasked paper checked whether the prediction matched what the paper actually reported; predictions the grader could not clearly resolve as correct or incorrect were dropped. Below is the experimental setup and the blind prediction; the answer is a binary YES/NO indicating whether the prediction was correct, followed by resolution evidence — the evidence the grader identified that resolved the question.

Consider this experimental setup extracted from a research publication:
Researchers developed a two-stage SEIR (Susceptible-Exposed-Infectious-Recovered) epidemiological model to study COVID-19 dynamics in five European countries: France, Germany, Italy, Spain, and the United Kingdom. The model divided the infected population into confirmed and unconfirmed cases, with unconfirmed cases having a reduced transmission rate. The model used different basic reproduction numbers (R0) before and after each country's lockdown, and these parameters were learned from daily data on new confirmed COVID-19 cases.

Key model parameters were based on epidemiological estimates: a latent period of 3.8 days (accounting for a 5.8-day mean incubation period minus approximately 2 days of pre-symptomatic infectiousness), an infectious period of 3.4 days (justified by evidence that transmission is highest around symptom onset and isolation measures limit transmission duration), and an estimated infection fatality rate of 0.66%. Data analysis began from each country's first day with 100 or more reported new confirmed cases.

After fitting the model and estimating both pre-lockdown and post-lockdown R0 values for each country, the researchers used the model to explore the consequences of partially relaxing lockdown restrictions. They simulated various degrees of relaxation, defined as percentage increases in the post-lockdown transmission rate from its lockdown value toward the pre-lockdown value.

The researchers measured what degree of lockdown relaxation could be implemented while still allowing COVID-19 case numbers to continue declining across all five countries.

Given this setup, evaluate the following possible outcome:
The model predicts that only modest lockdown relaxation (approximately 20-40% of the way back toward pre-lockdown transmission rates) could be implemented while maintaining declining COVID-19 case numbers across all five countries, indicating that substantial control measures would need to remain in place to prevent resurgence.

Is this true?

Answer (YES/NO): NO